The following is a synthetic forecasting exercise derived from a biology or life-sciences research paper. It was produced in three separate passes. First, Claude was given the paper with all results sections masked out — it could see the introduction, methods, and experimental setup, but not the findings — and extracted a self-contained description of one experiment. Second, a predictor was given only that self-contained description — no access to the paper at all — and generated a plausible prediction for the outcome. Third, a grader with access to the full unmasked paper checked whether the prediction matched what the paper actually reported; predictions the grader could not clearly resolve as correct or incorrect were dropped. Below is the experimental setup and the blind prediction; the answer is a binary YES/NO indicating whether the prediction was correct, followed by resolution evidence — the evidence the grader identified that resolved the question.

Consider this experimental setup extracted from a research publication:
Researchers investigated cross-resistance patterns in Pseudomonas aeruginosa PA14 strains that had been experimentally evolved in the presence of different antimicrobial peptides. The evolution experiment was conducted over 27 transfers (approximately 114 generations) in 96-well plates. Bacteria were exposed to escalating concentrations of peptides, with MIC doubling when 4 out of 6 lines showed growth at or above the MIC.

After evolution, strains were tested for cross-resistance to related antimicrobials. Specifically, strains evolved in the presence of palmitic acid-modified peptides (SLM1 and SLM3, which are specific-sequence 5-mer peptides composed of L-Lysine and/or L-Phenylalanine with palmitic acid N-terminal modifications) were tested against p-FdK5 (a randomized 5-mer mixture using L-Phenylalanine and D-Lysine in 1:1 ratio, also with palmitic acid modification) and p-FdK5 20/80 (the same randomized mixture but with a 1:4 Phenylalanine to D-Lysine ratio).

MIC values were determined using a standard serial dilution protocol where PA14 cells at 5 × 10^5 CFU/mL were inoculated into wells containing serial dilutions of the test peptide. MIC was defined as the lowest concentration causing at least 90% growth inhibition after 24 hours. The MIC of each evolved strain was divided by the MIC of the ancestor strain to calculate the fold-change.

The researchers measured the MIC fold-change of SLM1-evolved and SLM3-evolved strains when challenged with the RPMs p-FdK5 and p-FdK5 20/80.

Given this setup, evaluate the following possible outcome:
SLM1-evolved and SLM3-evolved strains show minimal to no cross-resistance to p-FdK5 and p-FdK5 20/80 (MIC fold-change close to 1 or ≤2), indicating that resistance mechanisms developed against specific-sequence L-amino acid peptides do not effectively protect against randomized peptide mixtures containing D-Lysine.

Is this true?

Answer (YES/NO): NO